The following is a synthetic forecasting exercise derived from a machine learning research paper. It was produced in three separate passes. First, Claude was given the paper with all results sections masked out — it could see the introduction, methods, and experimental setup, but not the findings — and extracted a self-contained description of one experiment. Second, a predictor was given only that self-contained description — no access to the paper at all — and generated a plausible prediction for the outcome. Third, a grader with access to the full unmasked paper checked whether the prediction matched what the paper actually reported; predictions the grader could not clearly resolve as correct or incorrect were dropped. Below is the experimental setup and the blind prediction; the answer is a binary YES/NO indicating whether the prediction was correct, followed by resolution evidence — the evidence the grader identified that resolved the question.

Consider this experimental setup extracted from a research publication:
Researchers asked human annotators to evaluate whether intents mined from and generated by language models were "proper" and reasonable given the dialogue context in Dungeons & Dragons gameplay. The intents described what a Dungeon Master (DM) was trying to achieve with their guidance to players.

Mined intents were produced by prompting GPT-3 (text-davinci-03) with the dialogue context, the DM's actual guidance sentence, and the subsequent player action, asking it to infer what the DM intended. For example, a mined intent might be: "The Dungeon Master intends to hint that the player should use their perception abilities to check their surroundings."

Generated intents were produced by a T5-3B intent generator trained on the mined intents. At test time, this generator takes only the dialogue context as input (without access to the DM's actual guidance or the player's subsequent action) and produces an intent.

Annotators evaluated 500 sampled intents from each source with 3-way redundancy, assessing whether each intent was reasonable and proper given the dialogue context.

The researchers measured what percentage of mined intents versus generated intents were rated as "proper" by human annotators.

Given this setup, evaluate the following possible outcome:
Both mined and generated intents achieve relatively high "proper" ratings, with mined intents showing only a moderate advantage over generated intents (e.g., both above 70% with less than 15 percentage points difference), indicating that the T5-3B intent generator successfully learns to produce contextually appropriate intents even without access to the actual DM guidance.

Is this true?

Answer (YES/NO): YES